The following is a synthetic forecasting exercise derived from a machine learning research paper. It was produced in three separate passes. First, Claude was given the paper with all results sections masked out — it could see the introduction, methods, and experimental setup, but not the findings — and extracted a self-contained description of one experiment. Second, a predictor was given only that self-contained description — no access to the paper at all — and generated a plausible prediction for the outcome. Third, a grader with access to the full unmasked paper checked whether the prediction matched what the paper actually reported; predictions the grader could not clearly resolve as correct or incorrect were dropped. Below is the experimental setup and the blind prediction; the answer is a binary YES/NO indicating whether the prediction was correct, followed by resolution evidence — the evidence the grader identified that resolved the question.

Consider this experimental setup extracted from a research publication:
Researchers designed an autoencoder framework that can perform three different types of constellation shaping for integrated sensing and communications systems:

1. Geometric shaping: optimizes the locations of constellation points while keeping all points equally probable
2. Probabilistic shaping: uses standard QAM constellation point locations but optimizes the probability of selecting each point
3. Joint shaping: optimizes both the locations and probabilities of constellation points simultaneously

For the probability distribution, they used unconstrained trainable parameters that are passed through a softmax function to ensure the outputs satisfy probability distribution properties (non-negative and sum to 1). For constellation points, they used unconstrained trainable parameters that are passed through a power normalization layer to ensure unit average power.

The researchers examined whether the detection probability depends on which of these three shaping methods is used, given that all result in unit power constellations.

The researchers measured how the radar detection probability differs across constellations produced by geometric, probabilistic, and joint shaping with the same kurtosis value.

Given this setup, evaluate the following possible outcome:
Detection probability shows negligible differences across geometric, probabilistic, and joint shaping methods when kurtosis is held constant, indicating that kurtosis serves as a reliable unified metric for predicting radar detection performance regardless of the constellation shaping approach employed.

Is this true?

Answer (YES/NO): YES